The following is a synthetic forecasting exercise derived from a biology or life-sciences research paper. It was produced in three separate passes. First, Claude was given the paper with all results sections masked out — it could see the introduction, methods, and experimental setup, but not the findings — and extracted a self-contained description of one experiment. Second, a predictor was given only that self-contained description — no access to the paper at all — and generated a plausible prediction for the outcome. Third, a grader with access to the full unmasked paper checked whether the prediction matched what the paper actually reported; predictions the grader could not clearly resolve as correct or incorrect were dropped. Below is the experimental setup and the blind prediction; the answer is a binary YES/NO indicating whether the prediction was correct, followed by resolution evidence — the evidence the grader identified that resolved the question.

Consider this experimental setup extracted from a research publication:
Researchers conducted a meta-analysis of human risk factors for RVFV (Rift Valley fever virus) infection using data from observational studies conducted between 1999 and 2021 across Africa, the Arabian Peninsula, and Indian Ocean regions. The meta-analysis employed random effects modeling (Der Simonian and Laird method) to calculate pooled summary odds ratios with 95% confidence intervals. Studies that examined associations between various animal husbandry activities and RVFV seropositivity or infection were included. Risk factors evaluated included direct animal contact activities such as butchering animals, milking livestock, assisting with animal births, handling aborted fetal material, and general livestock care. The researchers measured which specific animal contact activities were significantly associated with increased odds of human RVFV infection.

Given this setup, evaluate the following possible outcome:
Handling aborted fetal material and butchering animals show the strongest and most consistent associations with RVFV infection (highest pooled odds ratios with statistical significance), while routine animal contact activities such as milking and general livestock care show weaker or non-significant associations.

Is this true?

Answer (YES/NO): NO